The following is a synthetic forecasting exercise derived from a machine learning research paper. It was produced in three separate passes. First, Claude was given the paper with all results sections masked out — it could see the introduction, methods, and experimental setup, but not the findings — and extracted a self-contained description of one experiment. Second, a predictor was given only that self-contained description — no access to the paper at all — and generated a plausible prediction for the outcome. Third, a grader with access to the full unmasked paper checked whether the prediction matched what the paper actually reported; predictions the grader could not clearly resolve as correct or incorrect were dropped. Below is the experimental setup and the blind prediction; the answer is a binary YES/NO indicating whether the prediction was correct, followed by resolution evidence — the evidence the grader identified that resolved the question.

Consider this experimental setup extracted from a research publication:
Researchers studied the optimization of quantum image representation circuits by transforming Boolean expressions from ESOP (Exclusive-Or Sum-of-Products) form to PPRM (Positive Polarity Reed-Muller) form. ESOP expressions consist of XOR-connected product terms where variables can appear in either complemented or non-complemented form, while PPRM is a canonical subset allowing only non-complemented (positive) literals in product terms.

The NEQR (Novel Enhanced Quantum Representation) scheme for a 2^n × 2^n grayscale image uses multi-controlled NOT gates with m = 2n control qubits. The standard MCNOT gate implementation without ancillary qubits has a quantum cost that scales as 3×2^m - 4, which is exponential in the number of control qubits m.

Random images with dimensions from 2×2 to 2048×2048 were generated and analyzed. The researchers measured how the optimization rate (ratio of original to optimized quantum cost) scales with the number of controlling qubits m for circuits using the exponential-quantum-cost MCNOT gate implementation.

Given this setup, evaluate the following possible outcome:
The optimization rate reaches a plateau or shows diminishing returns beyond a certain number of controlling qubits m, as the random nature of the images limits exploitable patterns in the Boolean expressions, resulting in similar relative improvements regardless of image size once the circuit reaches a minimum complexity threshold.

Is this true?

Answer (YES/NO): NO